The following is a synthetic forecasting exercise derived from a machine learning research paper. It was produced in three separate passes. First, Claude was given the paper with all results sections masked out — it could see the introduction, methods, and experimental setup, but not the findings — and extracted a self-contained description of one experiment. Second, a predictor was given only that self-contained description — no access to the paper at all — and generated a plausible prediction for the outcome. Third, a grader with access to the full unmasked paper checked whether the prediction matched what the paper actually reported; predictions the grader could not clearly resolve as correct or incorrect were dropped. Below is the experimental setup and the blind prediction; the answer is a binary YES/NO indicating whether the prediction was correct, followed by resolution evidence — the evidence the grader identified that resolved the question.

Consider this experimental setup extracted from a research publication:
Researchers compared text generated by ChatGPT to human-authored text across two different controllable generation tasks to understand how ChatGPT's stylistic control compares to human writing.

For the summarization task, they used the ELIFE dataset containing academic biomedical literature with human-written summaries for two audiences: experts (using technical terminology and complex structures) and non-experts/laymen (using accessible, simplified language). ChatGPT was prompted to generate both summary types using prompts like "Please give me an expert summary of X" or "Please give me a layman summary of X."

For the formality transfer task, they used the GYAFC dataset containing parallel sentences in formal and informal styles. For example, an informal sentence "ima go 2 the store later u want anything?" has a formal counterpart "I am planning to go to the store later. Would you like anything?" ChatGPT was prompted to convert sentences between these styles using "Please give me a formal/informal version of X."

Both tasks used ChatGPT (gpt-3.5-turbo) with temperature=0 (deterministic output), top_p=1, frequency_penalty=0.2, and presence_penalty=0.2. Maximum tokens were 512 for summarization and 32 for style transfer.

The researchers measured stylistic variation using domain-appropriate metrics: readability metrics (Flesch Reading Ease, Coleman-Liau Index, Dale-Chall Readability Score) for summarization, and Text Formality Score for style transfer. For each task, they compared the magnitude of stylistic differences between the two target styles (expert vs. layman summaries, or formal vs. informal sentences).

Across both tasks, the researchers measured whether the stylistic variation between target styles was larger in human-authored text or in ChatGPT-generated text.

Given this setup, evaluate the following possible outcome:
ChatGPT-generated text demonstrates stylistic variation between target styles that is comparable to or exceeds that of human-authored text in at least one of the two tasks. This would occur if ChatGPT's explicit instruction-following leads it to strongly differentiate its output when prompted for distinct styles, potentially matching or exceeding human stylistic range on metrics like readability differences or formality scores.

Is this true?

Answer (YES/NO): NO